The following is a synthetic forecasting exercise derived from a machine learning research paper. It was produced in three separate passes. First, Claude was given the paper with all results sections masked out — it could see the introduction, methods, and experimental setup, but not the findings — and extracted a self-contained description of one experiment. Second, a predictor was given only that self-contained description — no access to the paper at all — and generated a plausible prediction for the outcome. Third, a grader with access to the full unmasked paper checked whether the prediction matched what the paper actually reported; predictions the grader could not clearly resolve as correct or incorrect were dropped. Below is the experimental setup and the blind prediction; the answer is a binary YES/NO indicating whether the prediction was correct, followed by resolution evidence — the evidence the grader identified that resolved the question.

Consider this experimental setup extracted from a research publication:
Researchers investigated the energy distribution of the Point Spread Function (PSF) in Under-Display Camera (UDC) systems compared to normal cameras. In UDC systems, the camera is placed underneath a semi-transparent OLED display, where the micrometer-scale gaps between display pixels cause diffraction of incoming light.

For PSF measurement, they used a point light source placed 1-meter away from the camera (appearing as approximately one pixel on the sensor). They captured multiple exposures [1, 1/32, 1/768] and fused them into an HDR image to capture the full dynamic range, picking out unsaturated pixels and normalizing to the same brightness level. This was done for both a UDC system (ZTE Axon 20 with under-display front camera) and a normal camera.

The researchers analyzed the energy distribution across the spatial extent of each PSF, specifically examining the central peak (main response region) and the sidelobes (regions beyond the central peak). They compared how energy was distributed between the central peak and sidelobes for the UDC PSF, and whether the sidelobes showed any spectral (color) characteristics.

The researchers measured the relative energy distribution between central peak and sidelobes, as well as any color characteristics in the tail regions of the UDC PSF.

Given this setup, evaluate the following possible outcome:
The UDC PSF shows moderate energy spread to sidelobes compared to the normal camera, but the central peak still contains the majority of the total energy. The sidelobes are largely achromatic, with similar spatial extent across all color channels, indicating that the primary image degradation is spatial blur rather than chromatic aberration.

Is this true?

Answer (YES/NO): NO